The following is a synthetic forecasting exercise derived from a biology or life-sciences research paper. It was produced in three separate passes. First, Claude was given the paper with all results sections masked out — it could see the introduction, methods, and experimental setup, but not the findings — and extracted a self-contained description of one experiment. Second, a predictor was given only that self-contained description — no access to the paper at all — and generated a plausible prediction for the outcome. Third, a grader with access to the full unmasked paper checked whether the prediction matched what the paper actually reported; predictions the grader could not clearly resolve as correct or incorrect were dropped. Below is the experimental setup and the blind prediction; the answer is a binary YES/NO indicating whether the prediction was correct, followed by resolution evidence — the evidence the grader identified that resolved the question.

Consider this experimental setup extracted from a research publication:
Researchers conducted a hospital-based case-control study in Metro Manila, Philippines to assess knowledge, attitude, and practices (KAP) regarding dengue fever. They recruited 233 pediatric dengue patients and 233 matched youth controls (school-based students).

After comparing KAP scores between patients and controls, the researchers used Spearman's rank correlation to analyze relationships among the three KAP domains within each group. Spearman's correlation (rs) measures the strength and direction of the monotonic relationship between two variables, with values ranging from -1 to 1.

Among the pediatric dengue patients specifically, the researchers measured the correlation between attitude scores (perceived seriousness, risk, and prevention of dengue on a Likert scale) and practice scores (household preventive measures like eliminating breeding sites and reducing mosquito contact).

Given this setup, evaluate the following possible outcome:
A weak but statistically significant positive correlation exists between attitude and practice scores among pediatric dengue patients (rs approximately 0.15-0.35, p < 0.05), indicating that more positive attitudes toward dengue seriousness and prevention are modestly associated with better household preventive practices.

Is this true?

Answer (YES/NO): NO